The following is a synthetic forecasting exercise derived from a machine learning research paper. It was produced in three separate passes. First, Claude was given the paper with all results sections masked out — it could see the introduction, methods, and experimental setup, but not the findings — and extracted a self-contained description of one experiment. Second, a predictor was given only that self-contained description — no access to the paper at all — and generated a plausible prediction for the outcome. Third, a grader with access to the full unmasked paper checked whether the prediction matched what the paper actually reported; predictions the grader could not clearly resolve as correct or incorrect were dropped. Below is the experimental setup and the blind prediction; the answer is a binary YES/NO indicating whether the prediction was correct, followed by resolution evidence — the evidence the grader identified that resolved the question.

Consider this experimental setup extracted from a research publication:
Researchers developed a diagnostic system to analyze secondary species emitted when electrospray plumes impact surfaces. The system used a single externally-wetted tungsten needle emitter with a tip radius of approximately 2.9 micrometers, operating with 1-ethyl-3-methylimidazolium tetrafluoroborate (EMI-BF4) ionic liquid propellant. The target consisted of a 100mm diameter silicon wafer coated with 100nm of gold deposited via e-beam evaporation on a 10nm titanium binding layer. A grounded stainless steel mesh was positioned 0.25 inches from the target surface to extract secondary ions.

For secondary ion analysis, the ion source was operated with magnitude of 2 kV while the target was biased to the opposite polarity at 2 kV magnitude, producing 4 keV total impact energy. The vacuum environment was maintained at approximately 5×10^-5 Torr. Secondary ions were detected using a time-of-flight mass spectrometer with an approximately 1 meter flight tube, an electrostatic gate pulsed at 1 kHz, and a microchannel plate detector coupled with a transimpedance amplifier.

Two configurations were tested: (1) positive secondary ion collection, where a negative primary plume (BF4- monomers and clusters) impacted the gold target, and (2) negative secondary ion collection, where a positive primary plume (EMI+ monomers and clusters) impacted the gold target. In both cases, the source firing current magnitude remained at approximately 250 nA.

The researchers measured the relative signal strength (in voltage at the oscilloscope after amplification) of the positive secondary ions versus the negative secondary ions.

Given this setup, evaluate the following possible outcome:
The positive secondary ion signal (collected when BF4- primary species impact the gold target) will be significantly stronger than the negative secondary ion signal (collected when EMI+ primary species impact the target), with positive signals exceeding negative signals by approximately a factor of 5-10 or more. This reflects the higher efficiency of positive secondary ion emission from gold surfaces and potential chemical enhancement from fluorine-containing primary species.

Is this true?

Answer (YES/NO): NO